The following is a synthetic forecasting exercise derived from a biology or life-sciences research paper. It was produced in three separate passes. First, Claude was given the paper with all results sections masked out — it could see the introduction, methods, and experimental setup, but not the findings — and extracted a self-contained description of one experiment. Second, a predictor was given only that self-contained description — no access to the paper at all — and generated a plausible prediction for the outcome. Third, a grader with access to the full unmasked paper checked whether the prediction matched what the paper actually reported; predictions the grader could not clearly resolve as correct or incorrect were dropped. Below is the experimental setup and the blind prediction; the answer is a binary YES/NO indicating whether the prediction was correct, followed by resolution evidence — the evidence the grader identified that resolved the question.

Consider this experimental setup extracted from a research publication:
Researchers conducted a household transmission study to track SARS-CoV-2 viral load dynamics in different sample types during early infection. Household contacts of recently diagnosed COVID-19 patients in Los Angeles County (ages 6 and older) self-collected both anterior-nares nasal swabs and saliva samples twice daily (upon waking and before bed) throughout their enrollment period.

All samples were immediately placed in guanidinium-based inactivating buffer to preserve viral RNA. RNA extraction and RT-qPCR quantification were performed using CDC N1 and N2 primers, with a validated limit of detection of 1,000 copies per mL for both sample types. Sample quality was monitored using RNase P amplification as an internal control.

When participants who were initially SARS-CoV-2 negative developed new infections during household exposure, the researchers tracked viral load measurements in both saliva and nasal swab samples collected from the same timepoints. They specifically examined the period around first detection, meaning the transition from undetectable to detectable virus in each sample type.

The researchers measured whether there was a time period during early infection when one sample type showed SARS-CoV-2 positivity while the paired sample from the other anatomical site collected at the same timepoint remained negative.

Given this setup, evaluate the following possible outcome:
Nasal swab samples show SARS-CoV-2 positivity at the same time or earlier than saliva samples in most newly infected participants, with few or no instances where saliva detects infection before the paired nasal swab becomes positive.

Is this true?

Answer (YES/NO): NO